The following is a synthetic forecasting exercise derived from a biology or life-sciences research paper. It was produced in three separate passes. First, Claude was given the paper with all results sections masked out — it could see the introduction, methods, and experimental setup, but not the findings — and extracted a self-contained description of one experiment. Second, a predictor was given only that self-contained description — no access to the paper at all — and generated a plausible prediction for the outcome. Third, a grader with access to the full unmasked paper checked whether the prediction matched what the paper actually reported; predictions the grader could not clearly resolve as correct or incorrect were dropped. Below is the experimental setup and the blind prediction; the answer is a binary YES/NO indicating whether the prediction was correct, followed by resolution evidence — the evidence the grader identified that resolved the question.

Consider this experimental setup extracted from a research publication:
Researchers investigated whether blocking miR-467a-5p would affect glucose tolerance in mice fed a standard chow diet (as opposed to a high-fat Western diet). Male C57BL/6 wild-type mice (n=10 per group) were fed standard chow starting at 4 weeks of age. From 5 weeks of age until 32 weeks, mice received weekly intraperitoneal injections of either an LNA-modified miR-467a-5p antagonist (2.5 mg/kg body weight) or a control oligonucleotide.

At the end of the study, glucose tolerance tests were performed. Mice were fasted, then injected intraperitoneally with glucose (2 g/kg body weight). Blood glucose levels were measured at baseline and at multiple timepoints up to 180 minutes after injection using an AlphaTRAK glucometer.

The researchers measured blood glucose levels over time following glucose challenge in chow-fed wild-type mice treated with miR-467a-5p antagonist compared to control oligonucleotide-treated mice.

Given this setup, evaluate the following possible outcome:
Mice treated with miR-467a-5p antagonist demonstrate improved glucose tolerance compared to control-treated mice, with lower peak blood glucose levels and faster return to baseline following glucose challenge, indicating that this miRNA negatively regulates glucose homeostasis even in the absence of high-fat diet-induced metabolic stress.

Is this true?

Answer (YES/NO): NO